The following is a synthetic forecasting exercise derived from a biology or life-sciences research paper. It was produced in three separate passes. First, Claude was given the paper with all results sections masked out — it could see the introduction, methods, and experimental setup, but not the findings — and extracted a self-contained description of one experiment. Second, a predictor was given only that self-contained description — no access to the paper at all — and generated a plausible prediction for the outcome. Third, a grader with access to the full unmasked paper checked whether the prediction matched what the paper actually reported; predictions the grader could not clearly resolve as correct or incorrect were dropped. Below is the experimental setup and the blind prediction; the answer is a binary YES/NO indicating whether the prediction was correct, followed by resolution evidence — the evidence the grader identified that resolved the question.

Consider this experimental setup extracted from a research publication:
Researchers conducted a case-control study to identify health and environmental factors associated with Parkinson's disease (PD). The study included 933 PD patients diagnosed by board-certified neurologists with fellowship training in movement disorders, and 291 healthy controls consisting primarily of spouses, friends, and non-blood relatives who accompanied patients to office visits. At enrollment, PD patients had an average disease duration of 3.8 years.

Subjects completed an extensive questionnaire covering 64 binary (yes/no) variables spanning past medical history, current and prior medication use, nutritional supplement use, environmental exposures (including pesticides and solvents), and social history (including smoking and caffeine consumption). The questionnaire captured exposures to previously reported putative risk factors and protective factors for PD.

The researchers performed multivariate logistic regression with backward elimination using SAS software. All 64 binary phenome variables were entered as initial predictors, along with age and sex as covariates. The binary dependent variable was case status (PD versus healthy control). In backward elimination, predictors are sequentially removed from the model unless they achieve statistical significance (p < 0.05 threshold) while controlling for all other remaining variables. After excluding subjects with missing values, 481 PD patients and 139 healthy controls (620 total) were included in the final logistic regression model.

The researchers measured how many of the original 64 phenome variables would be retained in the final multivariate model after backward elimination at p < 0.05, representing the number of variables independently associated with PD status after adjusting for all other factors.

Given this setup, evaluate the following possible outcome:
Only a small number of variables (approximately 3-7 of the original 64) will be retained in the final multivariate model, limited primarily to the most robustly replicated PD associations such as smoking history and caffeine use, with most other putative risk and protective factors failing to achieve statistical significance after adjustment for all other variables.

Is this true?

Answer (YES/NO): NO